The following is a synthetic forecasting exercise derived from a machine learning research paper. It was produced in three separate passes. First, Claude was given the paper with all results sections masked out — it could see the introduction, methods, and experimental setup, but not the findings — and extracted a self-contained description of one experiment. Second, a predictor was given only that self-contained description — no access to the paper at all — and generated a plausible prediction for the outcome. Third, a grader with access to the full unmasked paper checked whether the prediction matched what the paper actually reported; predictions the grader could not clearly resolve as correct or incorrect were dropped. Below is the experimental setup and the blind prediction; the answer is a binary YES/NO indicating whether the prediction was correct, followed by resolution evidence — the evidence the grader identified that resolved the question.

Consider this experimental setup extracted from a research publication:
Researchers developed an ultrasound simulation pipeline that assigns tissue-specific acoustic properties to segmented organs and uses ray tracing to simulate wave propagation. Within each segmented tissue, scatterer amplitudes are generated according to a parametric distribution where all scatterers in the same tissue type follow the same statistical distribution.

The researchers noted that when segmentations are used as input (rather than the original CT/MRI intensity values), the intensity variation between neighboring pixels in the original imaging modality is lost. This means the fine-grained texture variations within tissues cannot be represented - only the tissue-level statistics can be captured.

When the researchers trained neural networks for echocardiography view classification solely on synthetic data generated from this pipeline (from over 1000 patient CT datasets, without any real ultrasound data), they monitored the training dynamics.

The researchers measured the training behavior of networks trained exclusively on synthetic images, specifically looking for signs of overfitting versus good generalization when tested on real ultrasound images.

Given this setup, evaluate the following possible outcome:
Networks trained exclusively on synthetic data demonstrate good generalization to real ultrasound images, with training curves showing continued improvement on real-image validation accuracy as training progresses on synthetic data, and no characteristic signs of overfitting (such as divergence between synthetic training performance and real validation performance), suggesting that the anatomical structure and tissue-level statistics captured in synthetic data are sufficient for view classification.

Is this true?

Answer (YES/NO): NO